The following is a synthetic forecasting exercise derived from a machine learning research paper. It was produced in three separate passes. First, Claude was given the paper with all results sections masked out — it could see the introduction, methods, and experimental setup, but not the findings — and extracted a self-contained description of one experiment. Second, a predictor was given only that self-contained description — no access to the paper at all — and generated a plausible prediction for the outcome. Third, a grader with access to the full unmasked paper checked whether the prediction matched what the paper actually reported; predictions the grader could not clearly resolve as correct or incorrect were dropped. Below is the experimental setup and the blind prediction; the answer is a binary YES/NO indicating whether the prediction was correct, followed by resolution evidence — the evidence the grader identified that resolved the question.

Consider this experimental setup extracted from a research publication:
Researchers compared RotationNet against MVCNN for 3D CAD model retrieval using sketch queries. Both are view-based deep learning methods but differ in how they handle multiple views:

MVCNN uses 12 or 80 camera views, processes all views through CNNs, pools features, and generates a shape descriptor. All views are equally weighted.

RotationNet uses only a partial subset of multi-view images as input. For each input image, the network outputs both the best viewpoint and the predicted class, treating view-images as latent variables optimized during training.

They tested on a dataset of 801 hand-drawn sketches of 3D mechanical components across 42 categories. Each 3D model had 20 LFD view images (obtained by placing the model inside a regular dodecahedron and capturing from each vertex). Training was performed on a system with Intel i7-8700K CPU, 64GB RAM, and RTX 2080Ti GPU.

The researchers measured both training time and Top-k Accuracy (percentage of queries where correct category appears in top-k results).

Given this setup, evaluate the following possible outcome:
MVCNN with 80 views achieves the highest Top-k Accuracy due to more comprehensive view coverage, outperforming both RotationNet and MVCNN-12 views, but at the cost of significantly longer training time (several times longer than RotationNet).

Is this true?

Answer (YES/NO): NO